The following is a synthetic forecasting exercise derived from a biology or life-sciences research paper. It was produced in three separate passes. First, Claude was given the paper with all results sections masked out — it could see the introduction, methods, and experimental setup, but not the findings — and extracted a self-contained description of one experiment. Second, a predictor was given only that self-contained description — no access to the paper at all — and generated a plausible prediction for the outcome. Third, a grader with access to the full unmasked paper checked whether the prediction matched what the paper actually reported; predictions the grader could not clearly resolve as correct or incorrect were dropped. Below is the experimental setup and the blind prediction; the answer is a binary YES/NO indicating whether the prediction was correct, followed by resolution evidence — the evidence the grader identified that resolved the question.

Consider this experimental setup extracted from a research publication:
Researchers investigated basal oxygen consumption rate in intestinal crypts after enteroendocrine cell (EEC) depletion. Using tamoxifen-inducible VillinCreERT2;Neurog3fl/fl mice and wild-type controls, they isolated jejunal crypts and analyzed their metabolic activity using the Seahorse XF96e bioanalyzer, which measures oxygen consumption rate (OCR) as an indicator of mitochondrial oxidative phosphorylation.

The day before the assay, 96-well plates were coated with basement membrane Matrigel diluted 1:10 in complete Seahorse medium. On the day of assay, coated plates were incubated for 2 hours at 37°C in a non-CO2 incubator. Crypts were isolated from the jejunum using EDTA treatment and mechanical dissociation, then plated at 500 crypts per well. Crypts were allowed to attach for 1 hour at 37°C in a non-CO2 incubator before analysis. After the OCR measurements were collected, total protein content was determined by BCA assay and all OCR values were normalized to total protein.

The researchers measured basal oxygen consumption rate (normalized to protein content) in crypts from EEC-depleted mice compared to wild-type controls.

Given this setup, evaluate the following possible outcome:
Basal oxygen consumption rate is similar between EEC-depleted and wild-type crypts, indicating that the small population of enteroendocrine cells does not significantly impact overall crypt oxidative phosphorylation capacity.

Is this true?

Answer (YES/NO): NO